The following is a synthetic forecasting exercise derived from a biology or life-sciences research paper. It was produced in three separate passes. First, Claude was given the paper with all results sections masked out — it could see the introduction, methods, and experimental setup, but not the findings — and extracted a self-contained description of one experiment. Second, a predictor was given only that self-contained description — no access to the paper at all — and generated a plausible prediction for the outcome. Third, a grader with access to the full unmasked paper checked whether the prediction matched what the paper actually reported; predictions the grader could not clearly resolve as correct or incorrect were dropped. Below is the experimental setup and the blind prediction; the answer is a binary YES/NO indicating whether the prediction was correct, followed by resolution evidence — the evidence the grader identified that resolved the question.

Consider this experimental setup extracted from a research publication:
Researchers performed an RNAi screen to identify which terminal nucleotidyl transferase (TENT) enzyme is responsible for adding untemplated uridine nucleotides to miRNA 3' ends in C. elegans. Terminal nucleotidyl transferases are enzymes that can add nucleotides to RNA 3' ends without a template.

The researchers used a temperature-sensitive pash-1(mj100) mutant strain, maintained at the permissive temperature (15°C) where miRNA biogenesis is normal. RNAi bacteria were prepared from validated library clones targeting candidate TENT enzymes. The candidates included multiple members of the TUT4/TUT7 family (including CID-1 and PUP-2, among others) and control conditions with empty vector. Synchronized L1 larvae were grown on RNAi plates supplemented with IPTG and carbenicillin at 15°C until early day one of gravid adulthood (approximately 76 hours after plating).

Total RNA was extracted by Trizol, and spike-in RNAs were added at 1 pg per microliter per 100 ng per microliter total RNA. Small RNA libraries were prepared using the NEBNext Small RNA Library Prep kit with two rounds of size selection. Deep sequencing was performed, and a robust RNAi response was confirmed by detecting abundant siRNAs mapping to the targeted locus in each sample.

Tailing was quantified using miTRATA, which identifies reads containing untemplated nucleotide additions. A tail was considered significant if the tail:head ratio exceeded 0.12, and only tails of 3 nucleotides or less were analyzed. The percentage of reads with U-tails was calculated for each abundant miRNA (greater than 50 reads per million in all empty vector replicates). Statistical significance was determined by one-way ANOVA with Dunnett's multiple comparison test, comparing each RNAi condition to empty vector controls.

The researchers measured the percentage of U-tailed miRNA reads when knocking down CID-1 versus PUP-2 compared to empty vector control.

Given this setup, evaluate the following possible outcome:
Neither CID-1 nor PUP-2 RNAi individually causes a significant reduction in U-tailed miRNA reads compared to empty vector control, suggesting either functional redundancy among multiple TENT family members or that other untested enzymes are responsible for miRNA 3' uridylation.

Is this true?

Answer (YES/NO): NO